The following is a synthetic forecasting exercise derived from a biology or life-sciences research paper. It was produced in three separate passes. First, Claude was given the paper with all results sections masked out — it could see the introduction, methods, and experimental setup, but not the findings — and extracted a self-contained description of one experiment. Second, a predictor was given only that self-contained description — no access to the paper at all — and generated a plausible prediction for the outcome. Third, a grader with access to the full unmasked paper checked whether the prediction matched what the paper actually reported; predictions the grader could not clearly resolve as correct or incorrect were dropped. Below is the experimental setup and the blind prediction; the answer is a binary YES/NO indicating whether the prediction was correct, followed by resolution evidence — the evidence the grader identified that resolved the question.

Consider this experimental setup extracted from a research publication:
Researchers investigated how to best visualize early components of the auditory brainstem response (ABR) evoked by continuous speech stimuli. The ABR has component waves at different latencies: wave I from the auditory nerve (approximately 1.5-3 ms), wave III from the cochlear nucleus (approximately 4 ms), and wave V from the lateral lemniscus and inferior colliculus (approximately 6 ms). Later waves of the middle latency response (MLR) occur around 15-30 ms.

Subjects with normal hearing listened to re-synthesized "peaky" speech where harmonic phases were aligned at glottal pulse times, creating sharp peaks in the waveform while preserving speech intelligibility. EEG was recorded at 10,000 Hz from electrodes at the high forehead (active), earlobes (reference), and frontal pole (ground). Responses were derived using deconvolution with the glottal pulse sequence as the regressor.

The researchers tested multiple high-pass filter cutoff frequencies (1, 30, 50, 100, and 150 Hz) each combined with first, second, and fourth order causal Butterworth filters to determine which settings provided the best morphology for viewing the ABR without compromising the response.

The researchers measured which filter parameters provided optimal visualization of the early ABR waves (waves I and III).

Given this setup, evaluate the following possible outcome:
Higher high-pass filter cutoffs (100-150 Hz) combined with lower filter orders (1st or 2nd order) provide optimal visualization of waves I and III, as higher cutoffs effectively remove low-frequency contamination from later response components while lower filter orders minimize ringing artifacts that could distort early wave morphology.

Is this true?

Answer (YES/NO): YES